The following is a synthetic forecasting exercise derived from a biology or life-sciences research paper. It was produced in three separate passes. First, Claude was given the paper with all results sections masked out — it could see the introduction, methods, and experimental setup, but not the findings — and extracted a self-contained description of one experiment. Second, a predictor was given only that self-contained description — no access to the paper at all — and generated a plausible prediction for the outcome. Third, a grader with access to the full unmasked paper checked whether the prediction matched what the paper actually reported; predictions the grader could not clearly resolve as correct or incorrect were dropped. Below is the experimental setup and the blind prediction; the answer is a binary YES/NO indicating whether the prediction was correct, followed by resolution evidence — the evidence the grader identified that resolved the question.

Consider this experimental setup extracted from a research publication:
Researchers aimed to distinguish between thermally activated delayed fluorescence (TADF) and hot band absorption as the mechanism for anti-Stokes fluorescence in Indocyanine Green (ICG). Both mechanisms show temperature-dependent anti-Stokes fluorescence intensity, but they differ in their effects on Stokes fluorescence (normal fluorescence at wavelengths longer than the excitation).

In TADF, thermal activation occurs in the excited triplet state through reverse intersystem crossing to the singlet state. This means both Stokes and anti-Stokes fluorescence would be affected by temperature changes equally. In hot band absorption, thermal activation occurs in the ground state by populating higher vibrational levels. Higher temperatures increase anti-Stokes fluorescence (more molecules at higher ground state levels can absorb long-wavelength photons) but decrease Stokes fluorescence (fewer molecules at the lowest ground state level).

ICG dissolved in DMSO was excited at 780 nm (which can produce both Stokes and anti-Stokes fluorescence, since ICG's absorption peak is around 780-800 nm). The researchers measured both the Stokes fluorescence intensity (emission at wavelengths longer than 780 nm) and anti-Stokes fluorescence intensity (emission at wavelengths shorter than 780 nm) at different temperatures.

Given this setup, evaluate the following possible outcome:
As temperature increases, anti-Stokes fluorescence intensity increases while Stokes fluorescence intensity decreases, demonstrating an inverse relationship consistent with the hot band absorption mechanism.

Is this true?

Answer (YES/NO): YES